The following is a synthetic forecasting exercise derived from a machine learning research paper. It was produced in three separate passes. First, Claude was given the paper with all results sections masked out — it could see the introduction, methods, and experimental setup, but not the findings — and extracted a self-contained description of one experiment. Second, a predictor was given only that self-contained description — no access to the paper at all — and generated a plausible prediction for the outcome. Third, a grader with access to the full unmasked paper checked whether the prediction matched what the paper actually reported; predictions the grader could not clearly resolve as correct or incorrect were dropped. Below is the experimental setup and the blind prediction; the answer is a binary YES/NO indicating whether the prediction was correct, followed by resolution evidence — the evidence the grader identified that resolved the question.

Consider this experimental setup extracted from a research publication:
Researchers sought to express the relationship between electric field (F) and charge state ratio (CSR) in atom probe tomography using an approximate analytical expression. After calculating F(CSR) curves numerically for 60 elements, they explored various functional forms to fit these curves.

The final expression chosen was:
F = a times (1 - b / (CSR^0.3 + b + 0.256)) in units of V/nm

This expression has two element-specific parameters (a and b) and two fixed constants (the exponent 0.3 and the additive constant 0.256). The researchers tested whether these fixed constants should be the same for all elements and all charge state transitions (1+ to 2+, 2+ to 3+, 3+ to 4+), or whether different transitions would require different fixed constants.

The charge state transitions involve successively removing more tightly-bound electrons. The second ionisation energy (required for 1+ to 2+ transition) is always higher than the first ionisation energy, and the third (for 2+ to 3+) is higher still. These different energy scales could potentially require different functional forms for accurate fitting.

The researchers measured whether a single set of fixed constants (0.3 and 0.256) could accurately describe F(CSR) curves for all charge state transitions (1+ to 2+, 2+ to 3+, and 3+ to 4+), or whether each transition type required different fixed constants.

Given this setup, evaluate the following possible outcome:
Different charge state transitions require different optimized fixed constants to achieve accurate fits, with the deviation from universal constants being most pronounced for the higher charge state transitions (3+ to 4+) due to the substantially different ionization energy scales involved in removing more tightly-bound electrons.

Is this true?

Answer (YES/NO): NO